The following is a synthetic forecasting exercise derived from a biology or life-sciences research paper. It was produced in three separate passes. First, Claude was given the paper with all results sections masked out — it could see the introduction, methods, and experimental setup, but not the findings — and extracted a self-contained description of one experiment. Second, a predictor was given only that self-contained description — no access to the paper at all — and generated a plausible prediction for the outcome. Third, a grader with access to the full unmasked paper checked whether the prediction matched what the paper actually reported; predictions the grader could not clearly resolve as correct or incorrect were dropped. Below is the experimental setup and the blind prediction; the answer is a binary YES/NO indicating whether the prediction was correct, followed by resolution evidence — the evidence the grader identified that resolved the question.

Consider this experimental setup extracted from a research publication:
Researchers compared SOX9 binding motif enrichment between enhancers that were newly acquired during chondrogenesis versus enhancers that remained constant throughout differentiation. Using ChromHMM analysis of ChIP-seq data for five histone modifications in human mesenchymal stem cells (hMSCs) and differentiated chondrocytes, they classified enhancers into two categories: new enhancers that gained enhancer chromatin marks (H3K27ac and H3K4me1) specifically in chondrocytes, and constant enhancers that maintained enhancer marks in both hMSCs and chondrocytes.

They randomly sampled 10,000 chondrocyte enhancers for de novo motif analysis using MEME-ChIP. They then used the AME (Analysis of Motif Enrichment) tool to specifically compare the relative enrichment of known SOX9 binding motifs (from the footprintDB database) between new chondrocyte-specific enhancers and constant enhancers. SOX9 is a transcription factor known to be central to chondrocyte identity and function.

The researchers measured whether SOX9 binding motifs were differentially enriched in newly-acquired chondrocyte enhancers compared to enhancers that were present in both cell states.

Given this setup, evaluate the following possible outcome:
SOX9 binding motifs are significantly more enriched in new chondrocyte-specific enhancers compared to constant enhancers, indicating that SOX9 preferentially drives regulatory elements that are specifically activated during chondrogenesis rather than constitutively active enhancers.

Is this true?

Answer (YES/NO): YES